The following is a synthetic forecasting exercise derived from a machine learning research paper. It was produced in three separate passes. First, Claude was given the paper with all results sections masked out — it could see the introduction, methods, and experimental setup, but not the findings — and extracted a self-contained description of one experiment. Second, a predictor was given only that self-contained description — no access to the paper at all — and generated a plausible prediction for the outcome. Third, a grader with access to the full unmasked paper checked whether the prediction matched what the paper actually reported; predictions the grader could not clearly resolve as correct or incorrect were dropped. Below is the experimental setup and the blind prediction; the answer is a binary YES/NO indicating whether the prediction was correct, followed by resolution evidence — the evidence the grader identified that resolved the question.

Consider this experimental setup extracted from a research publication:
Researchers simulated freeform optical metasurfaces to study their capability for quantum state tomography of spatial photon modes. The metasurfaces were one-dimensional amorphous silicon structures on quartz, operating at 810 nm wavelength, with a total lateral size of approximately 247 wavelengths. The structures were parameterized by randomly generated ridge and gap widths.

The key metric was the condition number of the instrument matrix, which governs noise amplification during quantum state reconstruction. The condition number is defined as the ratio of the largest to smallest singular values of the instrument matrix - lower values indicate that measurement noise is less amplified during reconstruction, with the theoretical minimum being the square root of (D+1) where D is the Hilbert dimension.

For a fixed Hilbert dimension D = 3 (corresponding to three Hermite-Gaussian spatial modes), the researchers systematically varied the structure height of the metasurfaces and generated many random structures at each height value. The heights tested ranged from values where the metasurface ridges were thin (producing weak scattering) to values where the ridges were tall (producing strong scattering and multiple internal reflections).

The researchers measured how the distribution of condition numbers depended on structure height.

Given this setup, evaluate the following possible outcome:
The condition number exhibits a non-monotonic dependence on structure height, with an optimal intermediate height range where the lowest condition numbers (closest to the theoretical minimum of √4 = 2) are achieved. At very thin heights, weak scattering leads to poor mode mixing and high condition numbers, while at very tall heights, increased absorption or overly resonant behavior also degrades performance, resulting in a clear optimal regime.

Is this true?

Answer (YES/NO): NO